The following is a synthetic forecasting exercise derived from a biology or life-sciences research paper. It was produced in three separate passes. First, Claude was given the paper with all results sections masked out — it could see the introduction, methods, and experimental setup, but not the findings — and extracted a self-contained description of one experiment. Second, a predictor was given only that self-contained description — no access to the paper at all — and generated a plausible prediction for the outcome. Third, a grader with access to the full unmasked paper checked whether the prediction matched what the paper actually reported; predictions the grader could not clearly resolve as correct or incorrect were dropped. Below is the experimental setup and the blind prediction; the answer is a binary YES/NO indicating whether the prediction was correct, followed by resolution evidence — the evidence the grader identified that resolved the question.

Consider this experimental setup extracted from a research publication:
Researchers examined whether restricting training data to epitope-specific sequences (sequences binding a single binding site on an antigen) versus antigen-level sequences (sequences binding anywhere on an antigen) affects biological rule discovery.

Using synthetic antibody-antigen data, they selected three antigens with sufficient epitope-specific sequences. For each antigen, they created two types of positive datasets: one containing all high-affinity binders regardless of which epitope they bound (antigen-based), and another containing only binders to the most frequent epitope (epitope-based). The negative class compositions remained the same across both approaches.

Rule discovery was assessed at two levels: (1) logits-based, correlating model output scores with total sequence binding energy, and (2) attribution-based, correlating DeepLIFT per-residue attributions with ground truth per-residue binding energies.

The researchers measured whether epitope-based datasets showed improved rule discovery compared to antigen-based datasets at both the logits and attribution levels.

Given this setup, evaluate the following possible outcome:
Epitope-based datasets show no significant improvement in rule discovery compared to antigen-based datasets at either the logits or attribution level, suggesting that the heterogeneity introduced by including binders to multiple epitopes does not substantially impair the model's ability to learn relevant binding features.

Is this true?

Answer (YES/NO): NO